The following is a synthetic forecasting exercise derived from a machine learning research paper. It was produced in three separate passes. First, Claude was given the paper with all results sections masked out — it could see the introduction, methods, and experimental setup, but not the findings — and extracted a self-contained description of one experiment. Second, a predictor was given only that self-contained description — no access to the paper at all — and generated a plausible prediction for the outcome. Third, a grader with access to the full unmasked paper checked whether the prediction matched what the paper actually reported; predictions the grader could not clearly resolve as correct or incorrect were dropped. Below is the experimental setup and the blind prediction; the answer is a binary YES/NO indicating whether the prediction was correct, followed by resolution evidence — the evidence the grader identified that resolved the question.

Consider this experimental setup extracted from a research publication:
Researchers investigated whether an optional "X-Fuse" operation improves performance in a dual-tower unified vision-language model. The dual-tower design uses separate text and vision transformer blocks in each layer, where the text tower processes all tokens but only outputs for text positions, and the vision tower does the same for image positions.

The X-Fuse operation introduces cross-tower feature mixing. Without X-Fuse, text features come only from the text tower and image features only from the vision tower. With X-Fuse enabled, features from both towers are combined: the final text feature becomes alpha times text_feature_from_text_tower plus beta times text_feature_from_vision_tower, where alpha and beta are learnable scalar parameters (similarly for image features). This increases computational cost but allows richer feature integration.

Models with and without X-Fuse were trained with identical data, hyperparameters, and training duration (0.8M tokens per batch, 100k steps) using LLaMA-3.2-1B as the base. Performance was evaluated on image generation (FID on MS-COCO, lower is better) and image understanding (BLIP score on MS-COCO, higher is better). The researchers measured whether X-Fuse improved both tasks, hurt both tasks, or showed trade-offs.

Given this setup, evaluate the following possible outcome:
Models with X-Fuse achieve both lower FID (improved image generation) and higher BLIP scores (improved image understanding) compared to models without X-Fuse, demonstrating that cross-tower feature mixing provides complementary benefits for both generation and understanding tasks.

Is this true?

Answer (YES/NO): YES